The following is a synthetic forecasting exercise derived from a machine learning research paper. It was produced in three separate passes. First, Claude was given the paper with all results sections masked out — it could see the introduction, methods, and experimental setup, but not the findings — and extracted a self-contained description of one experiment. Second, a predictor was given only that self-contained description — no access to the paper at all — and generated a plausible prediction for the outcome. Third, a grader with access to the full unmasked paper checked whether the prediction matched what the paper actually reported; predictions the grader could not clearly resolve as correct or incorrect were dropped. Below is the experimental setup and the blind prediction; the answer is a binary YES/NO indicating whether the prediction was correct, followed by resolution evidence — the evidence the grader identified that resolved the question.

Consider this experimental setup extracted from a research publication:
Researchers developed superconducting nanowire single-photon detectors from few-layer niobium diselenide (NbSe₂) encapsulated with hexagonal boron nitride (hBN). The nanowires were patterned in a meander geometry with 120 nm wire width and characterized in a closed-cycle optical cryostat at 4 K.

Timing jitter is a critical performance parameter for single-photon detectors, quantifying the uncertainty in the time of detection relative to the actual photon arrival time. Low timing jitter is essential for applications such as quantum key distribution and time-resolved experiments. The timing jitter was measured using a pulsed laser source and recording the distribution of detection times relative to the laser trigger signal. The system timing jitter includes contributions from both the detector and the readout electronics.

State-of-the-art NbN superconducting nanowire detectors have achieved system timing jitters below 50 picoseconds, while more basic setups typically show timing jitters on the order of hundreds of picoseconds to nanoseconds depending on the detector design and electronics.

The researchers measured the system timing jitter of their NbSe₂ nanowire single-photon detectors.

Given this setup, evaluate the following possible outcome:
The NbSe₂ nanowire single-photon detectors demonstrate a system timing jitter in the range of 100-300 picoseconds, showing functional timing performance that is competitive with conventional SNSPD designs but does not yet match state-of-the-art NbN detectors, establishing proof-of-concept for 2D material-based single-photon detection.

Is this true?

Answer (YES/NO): NO